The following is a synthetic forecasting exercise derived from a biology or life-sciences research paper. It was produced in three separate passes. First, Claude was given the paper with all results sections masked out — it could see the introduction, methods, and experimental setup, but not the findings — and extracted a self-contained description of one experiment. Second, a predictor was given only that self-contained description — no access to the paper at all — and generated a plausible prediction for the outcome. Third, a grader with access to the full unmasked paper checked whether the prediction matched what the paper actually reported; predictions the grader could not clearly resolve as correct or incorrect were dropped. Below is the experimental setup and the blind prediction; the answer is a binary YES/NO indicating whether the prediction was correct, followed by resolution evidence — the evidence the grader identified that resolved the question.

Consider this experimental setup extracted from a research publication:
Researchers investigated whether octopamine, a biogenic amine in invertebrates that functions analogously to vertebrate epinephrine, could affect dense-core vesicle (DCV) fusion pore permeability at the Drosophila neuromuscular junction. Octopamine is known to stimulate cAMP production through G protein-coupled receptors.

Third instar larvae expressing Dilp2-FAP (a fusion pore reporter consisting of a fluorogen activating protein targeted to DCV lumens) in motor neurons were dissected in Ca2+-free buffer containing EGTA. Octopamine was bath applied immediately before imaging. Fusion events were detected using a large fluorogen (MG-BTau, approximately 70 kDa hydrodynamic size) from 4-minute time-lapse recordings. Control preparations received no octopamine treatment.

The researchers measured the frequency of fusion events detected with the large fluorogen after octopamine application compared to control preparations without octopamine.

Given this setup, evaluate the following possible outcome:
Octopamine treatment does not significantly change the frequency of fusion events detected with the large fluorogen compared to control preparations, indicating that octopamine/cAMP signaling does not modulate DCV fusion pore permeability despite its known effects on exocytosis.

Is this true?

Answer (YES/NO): NO